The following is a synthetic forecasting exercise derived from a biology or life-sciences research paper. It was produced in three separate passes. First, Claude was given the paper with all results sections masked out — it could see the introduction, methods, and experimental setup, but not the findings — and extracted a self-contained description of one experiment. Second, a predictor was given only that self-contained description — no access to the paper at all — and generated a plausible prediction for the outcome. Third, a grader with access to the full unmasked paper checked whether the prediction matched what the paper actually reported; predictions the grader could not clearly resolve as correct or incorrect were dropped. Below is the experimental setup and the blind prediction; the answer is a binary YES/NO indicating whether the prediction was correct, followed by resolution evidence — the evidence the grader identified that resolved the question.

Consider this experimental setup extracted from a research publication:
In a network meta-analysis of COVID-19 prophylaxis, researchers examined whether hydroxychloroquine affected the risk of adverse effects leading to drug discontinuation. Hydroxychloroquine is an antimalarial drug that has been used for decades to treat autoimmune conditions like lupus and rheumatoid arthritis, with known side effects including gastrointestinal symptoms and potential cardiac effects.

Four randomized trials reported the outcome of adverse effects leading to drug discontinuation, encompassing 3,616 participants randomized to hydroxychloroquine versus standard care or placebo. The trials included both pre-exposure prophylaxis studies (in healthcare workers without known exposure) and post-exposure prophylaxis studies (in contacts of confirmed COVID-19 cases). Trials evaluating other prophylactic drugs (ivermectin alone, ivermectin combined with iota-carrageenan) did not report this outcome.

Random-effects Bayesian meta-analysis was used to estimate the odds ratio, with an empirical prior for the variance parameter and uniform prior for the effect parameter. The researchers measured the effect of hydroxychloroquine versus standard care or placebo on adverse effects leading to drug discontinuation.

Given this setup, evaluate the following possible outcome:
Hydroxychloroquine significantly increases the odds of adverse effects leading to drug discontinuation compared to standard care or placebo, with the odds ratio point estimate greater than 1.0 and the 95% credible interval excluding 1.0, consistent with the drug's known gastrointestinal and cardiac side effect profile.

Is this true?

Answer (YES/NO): NO